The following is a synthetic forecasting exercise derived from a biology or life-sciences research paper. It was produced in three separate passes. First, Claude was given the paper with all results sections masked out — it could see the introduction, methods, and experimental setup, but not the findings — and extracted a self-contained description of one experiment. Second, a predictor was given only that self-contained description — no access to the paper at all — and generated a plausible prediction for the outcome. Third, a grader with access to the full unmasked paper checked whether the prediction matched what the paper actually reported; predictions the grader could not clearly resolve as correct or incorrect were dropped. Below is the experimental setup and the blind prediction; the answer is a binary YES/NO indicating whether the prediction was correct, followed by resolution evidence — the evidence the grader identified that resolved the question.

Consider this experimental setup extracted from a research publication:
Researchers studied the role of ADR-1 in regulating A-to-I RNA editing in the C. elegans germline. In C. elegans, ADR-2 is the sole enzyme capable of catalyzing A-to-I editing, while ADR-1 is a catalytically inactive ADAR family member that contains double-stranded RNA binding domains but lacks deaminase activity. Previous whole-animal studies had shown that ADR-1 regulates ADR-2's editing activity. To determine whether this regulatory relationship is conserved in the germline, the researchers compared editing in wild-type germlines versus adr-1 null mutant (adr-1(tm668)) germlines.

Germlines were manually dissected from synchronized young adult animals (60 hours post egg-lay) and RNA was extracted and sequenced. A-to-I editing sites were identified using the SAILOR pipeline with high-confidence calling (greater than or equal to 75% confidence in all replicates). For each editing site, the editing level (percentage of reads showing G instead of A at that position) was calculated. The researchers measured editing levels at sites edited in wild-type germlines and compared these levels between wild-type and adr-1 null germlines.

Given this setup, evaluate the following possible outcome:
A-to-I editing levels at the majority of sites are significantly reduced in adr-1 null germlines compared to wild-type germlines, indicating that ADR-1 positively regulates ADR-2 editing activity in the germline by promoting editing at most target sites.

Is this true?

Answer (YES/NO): NO